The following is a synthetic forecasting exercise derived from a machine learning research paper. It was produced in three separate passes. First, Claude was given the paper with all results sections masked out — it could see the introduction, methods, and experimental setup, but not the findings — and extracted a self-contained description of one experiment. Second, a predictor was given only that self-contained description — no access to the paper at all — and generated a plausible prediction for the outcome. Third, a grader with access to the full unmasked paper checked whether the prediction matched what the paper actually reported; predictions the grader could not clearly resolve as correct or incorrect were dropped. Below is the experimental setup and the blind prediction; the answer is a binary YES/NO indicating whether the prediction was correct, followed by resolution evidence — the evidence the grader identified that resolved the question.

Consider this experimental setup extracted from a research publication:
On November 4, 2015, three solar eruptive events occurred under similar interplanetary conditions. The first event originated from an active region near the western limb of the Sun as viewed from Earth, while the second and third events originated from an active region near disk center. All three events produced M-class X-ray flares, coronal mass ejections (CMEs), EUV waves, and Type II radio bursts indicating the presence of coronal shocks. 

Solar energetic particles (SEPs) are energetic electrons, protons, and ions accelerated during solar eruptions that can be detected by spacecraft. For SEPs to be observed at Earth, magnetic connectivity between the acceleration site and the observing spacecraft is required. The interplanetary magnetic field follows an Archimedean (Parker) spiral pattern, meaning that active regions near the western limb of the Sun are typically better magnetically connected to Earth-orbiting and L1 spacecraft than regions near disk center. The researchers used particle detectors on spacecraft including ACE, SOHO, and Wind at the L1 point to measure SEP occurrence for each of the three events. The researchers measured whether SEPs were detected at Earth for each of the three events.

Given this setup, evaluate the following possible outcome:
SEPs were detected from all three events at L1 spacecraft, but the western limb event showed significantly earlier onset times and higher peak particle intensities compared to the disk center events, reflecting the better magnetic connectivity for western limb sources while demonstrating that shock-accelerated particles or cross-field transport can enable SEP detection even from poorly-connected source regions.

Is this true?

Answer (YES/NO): NO